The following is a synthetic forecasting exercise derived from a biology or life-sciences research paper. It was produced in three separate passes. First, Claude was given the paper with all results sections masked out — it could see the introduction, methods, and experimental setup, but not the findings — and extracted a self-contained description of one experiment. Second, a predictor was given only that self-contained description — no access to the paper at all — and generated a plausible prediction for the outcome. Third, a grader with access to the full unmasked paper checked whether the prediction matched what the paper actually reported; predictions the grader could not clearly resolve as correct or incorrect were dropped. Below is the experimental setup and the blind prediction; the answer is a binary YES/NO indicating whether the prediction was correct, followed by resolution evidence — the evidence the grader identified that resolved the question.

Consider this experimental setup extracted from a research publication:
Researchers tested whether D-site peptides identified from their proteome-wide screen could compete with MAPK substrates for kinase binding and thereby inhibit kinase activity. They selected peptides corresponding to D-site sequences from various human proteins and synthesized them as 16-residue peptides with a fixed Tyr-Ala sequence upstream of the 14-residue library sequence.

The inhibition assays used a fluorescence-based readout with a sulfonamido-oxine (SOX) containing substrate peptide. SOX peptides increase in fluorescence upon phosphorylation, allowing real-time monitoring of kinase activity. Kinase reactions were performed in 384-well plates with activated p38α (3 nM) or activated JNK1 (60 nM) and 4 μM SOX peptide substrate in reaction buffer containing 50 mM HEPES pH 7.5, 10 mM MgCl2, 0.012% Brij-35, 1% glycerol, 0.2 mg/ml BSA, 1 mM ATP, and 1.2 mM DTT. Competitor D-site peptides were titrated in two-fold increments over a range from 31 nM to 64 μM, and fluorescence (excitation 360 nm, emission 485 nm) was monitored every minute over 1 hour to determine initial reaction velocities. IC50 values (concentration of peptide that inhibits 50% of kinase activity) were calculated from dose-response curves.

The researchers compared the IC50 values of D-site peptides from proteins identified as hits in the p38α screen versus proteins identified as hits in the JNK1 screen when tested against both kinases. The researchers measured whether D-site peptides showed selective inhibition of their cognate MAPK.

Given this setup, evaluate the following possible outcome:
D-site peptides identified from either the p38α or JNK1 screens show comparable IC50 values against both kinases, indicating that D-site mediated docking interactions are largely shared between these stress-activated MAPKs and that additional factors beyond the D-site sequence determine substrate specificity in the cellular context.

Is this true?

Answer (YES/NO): NO